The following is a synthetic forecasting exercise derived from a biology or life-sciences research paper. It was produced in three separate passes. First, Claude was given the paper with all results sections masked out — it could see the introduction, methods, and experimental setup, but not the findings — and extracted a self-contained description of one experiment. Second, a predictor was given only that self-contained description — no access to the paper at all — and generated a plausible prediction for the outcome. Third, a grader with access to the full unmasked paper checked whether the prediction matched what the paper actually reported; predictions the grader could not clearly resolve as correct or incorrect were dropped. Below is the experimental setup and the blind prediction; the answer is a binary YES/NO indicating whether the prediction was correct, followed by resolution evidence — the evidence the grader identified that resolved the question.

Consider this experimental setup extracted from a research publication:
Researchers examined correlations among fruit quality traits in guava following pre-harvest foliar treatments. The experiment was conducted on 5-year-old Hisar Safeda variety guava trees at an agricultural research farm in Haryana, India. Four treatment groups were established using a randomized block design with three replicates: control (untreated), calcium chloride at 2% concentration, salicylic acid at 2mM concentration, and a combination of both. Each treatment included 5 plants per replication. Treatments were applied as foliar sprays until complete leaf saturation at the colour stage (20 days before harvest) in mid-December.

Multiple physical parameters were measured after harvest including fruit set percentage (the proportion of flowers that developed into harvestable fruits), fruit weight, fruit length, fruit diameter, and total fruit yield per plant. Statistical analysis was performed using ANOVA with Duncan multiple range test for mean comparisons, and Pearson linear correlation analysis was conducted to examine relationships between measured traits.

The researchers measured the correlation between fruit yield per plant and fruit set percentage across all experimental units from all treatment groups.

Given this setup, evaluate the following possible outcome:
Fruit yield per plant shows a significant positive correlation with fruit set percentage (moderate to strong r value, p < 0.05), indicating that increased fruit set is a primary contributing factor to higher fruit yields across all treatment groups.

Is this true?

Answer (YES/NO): NO